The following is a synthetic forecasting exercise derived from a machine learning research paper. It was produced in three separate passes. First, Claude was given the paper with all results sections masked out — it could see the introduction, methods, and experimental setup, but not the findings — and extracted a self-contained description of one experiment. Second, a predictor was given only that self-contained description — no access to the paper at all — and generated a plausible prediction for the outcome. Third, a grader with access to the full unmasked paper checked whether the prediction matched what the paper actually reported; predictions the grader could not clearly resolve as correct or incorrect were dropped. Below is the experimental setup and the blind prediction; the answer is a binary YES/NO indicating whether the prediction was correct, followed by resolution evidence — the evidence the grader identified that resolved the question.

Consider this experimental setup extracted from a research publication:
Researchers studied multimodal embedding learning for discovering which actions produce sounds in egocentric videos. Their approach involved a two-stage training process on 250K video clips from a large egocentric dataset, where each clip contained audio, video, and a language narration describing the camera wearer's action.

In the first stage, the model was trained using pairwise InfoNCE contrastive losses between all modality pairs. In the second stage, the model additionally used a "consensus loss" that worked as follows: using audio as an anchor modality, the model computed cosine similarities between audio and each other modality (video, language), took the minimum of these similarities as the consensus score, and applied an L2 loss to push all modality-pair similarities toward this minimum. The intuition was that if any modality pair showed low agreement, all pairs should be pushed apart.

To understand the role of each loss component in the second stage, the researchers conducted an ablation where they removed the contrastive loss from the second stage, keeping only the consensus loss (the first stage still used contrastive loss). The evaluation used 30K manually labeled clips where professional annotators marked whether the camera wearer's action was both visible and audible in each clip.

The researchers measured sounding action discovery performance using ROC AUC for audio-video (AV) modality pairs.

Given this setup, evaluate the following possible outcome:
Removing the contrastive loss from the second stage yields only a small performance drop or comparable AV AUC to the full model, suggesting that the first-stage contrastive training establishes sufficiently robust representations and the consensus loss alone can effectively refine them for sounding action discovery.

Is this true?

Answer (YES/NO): NO